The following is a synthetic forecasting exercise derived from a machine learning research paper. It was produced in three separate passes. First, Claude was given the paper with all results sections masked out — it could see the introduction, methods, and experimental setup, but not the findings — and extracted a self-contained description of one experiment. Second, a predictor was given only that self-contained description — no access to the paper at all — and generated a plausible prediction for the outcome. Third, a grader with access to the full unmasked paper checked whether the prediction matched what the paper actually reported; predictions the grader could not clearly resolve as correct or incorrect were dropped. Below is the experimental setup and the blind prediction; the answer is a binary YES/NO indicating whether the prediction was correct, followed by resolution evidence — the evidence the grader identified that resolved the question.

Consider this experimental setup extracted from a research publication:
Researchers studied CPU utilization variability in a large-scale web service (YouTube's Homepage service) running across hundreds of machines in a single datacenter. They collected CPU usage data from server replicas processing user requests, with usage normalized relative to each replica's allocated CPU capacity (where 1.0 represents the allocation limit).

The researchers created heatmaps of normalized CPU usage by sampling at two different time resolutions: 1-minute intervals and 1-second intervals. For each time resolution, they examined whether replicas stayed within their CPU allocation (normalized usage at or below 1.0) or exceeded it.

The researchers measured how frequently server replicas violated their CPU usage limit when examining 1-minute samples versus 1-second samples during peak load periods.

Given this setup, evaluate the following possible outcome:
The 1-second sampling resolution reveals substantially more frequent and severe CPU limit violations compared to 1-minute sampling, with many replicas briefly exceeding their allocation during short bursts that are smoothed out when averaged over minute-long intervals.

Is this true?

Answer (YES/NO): YES